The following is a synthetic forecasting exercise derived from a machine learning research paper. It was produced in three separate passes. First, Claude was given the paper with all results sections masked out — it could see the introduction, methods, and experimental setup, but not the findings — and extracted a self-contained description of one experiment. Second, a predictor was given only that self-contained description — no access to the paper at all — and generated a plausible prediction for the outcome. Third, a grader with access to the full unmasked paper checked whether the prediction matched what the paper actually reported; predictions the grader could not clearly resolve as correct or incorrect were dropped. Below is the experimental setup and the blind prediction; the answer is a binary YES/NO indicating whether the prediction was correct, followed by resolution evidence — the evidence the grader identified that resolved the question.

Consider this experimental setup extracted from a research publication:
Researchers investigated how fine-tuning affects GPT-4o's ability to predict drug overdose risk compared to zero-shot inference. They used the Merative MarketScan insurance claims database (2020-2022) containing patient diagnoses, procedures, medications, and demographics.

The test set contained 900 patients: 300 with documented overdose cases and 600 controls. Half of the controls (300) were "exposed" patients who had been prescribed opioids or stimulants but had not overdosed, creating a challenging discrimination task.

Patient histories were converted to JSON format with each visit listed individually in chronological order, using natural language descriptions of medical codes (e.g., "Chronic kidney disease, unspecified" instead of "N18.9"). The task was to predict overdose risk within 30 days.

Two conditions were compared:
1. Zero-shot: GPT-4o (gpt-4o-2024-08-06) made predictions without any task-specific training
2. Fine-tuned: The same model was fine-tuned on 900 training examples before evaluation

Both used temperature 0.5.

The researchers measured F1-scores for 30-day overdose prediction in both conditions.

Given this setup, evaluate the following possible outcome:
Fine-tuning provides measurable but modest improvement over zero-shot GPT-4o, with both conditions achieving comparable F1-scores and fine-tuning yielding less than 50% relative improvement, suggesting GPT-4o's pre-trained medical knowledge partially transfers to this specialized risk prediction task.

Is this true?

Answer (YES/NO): YES